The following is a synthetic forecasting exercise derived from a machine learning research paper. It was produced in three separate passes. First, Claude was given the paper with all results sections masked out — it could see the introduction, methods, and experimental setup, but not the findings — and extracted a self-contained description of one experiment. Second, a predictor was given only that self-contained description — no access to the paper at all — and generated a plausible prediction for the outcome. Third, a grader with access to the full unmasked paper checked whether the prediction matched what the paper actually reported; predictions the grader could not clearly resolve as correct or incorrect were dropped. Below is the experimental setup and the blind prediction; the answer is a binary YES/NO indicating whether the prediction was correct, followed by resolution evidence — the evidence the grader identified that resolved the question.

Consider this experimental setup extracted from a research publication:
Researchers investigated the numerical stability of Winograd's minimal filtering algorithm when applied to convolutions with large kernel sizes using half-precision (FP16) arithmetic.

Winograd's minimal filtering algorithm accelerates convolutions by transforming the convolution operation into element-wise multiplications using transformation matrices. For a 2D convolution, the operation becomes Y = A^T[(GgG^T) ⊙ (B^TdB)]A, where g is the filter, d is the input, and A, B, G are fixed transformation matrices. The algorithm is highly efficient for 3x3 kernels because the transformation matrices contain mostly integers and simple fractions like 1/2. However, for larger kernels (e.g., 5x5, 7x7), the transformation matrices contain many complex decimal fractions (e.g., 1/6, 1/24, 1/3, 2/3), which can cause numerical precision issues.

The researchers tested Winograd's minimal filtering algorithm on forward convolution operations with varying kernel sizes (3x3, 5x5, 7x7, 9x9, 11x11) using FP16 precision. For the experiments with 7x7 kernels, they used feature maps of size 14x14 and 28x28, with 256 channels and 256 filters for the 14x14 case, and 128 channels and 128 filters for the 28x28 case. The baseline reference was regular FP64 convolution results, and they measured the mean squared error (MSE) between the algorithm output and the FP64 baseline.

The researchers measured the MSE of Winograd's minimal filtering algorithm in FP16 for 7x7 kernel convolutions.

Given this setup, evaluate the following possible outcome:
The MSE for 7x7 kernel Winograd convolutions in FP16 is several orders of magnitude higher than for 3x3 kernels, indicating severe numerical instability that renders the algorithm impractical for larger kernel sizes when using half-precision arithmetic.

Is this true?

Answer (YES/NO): NO